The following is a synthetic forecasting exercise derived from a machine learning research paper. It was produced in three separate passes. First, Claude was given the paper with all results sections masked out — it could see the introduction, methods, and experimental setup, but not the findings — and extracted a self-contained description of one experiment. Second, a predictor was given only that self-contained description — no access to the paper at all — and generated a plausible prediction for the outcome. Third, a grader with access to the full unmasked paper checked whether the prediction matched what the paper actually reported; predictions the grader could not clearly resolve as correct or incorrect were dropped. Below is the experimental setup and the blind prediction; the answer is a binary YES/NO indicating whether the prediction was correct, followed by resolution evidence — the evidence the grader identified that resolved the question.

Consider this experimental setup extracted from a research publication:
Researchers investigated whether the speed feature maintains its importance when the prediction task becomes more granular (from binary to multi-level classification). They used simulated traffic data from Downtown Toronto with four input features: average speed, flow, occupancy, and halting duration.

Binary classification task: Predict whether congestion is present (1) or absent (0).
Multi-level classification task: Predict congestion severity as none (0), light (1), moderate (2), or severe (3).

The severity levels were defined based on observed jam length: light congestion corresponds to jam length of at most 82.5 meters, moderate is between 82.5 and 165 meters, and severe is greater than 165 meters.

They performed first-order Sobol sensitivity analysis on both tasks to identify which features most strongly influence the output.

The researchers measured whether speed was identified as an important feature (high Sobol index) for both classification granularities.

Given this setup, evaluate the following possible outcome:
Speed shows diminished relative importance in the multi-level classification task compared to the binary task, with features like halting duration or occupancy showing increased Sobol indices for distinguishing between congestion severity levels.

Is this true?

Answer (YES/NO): YES